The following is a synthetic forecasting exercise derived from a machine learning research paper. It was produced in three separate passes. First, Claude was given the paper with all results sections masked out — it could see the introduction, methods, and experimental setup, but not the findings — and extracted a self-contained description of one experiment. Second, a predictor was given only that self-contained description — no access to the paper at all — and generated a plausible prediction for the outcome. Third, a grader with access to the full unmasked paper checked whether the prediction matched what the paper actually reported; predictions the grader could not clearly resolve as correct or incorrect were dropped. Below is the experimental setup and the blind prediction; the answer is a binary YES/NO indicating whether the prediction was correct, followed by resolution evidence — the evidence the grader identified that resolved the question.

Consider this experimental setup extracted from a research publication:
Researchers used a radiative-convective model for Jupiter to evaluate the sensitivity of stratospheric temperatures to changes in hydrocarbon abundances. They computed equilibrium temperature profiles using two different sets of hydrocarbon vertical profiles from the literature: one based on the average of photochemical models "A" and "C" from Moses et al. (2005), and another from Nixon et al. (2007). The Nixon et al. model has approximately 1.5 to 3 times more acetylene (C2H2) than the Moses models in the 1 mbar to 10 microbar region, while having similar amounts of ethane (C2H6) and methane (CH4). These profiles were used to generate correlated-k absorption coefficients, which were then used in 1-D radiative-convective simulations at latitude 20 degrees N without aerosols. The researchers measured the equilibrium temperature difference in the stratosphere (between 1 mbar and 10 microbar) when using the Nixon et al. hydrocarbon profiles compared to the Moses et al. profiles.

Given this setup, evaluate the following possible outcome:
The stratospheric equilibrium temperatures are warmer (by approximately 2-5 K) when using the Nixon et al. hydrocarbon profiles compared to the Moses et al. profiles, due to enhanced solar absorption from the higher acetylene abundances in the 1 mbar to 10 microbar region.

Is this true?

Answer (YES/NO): NO